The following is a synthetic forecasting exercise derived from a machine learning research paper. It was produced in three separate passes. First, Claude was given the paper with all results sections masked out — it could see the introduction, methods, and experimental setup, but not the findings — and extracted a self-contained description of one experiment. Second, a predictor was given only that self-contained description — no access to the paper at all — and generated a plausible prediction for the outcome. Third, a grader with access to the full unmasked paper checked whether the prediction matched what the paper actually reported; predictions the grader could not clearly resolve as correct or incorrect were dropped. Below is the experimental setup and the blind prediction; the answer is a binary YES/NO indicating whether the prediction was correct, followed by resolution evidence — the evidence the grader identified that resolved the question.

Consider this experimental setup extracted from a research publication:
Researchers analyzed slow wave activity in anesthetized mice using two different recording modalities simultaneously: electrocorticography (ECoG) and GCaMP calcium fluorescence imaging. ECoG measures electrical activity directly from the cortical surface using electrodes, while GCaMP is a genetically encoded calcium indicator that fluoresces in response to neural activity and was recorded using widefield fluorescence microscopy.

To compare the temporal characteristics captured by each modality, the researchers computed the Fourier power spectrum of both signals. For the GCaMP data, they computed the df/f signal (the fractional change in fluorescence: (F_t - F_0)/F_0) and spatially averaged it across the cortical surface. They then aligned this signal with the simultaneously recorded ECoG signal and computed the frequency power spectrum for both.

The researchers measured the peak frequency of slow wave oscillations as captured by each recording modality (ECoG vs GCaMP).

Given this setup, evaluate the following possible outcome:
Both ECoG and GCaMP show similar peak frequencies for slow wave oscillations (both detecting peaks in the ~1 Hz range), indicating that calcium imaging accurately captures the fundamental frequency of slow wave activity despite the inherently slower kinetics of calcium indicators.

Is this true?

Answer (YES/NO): NO